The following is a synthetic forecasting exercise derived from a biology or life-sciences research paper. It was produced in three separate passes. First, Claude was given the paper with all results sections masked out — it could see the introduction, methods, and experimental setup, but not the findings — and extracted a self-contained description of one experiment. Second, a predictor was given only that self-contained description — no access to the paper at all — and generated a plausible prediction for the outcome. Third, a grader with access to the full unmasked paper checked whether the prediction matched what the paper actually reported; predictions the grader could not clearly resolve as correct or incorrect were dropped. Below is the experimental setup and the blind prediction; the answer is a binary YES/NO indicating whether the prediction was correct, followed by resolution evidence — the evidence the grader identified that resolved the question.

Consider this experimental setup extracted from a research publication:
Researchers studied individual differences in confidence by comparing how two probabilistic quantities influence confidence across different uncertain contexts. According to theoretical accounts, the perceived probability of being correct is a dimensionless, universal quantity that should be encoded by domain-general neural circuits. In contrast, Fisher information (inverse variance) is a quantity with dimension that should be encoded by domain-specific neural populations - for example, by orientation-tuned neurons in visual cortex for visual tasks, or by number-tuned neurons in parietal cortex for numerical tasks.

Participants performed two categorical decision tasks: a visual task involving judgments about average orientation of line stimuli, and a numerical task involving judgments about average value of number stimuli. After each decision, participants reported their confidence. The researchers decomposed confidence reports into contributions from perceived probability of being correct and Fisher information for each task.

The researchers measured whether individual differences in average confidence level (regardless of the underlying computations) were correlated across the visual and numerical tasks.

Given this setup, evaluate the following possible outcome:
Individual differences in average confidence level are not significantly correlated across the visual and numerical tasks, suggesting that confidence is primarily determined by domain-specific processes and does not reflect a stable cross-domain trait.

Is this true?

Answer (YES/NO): NO